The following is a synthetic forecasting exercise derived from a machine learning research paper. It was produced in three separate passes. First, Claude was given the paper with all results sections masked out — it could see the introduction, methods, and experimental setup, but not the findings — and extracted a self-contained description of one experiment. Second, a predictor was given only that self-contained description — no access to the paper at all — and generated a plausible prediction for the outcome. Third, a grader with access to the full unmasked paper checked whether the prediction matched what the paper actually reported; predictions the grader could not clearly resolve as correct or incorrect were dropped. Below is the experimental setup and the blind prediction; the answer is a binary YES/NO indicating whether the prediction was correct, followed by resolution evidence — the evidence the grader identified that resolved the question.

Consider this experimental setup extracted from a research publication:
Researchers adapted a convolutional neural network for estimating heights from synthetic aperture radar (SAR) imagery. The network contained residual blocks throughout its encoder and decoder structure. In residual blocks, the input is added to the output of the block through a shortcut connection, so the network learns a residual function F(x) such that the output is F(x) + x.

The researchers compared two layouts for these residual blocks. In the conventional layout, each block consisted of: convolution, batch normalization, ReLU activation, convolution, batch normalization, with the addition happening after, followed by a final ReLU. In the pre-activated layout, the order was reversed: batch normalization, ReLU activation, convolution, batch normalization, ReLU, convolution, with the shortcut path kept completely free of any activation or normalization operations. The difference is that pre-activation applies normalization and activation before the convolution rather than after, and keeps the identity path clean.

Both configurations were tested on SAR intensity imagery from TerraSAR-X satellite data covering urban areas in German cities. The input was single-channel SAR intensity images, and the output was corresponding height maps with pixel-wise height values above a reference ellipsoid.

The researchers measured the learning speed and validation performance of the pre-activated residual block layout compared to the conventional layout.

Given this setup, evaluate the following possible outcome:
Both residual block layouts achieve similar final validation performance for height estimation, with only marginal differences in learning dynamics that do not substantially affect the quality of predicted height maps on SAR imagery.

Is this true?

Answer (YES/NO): NO